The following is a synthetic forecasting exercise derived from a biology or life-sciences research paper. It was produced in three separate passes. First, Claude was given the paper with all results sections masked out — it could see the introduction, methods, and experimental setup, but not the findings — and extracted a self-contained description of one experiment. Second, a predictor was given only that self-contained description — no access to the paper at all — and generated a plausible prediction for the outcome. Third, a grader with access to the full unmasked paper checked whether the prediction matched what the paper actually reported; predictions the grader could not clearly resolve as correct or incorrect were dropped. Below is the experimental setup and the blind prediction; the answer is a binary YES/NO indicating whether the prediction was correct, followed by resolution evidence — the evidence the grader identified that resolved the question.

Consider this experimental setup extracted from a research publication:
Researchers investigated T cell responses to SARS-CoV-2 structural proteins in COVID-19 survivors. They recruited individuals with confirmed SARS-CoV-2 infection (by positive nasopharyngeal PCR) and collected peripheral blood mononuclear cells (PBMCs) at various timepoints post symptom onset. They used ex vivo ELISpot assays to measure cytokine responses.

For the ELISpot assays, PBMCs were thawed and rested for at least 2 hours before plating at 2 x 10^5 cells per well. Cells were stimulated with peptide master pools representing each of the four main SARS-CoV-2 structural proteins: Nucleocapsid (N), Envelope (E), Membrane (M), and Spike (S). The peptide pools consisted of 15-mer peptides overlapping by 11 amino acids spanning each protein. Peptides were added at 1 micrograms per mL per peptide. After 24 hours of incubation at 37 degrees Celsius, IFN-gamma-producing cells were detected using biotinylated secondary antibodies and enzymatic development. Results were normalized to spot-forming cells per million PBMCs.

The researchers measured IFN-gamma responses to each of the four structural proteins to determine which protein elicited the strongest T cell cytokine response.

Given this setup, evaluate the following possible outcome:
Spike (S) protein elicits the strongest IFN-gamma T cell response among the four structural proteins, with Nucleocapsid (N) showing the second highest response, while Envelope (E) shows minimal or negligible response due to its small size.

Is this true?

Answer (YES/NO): NO